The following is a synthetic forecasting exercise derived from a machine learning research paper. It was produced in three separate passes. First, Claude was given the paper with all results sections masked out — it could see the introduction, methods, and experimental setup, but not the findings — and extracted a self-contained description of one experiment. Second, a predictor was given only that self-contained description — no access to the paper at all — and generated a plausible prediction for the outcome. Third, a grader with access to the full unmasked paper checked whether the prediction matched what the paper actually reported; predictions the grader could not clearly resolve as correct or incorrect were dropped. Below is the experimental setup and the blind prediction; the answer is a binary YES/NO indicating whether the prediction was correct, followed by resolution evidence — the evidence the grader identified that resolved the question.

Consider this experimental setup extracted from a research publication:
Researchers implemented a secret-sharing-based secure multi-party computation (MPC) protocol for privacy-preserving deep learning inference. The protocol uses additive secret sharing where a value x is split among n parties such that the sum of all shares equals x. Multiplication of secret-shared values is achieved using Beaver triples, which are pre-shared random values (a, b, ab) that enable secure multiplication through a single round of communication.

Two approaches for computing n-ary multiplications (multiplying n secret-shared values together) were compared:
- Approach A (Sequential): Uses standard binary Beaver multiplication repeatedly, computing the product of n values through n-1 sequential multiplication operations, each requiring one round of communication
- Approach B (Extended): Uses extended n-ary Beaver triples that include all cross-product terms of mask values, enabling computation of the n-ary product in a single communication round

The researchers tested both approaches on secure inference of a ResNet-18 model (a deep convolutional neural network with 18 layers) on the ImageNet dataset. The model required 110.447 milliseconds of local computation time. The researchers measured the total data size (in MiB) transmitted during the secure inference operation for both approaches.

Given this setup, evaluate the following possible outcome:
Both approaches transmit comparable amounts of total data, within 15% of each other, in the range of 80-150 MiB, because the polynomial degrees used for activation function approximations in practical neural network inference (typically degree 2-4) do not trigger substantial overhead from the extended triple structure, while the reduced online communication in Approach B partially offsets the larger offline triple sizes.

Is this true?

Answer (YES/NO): NO